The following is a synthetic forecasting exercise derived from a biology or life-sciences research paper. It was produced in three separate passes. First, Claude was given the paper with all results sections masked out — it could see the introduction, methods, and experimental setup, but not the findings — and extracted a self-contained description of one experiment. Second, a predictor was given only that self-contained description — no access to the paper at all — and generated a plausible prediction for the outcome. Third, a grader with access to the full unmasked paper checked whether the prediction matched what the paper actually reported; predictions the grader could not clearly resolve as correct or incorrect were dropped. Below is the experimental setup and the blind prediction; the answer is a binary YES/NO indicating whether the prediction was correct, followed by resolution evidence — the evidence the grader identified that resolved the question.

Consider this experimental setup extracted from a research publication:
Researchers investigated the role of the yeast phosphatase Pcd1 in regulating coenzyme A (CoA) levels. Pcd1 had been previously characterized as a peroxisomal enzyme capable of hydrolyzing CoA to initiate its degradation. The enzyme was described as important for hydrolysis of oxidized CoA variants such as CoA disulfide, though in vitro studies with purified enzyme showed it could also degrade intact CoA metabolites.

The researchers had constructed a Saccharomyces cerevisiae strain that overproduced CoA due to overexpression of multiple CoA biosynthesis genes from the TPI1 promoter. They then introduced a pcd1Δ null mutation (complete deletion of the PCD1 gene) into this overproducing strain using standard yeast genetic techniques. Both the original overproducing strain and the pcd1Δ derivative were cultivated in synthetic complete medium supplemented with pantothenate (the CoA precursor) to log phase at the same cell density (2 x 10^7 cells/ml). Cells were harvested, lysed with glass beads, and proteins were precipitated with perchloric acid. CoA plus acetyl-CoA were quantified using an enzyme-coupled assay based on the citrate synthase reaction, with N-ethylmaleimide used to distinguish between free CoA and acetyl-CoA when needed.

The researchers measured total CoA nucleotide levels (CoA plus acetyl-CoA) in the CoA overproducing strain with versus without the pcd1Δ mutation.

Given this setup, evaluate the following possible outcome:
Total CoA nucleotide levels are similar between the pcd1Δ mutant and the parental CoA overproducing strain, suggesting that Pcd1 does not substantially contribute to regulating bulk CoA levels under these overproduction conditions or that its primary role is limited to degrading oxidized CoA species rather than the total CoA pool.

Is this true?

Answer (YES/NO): NO